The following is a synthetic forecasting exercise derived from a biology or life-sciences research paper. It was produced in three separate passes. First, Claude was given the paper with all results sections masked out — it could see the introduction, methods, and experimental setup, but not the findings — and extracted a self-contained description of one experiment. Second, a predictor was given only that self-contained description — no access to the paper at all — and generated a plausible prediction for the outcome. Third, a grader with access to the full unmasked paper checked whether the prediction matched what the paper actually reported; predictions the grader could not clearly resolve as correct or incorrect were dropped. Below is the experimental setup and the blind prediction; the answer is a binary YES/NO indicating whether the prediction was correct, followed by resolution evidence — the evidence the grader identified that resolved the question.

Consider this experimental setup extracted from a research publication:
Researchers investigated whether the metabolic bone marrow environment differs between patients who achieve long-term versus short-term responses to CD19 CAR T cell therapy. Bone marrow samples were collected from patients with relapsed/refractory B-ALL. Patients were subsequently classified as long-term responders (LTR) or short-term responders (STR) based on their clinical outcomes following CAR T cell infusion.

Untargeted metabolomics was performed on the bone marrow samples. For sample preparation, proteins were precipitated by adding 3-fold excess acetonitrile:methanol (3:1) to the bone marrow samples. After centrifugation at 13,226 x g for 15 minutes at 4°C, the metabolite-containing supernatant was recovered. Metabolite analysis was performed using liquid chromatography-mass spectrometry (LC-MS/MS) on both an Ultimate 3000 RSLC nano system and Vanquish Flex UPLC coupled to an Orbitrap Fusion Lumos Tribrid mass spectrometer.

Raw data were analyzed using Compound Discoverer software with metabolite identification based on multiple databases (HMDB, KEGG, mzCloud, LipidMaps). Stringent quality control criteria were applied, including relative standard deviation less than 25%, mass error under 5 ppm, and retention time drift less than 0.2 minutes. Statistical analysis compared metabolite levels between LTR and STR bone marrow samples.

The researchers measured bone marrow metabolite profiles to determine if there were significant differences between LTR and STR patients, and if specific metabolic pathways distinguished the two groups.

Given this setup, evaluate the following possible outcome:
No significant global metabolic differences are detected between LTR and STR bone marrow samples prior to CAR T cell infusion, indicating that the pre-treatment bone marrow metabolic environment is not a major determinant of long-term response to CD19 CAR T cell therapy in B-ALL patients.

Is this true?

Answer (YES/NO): NO